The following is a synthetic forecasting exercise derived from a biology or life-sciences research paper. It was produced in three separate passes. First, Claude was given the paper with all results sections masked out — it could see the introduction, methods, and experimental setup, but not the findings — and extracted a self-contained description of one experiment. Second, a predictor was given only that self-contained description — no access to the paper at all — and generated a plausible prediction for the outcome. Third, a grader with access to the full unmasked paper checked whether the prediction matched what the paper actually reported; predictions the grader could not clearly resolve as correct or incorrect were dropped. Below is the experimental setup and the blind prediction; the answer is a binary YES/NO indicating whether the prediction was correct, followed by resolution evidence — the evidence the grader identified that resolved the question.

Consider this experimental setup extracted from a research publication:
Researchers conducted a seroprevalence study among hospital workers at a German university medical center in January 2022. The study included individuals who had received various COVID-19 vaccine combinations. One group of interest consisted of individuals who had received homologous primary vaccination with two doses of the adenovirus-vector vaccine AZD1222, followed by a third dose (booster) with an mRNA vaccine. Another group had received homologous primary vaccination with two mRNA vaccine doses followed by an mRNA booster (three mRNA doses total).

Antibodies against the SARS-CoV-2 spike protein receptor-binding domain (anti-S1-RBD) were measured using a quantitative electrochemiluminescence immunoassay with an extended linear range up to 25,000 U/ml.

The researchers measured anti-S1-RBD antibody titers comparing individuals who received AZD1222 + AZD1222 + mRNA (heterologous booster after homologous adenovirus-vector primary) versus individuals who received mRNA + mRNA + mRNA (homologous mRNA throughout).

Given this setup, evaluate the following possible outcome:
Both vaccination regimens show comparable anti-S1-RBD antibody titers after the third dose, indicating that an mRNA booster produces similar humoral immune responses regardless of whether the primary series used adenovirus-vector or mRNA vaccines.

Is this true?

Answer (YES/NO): NO